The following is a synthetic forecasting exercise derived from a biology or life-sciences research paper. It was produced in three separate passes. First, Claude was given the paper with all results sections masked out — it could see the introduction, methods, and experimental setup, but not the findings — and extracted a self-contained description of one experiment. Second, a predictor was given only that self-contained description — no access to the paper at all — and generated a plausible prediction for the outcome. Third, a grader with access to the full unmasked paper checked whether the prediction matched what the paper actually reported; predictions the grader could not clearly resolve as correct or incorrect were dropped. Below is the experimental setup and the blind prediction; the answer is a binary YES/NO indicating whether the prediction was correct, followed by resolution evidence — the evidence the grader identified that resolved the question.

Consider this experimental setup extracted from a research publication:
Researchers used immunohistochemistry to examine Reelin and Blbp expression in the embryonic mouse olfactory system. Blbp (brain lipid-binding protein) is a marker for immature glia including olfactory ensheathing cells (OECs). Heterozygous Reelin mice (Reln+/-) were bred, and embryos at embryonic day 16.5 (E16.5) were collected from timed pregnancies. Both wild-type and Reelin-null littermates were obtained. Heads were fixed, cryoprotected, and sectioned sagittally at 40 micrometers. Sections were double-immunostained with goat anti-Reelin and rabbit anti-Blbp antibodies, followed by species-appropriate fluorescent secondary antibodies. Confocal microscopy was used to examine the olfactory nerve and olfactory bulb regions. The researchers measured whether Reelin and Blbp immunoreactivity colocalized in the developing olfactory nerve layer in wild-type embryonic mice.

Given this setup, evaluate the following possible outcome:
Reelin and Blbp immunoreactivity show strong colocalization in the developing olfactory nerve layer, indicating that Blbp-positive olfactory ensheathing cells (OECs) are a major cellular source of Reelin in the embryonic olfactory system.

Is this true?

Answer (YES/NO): NO